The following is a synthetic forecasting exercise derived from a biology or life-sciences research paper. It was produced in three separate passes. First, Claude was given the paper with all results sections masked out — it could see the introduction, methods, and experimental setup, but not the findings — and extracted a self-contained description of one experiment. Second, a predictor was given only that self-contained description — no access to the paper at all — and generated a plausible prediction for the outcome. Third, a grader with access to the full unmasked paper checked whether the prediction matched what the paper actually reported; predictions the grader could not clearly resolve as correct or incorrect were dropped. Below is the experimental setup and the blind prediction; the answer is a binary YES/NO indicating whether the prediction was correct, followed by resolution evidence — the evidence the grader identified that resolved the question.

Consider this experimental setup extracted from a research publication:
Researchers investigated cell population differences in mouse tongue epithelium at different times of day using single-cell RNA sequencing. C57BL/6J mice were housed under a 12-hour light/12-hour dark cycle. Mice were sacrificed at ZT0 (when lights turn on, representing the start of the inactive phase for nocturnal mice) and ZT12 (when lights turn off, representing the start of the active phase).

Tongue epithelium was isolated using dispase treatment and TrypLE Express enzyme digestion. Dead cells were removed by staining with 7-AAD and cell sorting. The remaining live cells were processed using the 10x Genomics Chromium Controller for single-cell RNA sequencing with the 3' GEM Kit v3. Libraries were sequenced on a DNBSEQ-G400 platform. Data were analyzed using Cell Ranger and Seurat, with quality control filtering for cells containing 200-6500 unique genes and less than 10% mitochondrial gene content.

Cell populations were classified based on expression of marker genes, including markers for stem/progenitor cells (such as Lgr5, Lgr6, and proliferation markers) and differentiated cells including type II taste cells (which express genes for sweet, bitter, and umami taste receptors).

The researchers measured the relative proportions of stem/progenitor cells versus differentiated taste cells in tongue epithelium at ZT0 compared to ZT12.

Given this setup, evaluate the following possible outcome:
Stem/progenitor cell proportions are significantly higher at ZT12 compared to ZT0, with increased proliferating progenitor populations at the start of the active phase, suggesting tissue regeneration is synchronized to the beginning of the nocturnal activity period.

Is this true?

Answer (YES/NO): NO